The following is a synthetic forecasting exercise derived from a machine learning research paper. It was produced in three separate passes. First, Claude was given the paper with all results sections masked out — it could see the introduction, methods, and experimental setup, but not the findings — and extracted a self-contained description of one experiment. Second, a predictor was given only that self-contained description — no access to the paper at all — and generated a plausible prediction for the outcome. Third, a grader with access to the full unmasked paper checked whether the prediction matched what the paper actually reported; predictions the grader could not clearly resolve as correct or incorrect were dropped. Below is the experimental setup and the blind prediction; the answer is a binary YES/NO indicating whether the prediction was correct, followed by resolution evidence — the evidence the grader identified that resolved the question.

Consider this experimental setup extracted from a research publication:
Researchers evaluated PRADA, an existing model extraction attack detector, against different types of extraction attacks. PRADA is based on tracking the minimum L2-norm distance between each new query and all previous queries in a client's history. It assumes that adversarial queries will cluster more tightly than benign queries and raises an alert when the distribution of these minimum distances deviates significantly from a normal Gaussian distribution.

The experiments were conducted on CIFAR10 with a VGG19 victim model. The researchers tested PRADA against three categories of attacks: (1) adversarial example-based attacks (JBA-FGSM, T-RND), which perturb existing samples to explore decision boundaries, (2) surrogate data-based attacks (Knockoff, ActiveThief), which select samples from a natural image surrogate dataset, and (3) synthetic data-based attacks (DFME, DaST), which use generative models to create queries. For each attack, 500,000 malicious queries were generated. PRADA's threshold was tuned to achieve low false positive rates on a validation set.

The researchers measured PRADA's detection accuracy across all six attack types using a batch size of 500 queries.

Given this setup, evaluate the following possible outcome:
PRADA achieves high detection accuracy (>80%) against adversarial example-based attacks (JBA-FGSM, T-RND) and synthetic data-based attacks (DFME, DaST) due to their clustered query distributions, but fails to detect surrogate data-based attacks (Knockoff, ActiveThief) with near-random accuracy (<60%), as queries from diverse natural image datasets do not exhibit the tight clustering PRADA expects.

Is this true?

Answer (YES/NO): NO